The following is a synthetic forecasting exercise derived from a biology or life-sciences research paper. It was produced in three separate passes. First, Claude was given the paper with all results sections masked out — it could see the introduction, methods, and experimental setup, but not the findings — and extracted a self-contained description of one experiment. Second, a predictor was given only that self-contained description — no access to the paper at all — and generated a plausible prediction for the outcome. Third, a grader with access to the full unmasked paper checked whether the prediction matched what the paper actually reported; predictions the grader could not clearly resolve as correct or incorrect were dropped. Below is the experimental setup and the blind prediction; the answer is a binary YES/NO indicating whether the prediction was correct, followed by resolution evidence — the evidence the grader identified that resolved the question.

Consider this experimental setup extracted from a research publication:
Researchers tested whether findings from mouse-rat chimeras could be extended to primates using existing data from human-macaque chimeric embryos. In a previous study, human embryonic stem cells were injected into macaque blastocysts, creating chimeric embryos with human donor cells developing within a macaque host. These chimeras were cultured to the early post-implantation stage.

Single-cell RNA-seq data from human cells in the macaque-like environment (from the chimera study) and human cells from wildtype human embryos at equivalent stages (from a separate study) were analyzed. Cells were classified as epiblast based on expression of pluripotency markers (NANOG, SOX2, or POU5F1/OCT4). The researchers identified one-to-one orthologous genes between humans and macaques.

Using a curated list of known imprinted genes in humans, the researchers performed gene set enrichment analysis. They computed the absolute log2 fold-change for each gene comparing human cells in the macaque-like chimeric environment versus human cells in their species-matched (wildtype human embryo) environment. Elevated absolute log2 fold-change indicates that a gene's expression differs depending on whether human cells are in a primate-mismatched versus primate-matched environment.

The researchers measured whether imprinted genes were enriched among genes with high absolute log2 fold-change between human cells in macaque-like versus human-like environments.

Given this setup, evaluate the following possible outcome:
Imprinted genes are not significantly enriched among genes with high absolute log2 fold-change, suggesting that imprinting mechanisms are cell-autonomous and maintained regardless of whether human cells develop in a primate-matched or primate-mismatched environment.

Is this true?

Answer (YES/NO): NO